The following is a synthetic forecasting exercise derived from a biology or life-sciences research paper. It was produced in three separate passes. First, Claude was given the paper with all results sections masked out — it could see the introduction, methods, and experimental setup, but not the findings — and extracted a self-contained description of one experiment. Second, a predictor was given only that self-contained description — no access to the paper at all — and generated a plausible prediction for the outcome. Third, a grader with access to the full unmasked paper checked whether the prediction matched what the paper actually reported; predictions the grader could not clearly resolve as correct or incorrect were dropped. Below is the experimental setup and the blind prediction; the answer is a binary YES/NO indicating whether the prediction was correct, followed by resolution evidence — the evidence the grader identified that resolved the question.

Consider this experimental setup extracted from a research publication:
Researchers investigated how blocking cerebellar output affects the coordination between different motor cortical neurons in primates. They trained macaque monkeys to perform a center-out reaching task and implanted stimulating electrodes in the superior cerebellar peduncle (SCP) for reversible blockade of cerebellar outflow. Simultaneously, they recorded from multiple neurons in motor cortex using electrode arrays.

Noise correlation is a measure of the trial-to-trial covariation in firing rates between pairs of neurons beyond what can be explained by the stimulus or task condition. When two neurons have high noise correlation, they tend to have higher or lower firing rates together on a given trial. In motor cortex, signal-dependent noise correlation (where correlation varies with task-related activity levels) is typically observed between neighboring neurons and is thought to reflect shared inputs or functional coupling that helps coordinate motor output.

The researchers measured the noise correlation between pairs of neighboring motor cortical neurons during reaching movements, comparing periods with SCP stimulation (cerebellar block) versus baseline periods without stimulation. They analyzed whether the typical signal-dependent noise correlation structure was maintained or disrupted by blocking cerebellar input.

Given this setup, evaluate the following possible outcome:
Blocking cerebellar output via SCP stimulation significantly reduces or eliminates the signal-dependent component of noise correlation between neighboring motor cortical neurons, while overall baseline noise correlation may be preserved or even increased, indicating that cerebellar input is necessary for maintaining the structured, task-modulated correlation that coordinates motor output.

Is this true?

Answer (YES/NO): NO